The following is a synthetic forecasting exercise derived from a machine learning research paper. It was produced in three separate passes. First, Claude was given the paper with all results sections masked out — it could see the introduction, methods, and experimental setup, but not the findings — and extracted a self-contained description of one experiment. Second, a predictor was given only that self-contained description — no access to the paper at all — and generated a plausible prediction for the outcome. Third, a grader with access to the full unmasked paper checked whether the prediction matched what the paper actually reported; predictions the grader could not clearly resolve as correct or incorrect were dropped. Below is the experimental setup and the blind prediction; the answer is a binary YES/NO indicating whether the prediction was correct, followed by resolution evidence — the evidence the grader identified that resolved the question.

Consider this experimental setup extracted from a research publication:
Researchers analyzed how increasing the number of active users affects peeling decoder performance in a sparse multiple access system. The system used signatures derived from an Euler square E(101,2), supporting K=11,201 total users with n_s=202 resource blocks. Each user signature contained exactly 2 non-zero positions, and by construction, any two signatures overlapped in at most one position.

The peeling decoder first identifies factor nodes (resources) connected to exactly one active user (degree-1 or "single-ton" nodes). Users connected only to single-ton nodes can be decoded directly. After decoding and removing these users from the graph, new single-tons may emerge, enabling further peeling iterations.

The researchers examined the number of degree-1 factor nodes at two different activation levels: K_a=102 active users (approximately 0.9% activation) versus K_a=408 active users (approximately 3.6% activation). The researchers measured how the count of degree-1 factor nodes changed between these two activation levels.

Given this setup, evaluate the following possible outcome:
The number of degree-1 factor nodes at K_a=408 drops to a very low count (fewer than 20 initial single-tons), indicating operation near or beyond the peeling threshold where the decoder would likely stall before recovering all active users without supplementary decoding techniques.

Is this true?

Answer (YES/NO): YES